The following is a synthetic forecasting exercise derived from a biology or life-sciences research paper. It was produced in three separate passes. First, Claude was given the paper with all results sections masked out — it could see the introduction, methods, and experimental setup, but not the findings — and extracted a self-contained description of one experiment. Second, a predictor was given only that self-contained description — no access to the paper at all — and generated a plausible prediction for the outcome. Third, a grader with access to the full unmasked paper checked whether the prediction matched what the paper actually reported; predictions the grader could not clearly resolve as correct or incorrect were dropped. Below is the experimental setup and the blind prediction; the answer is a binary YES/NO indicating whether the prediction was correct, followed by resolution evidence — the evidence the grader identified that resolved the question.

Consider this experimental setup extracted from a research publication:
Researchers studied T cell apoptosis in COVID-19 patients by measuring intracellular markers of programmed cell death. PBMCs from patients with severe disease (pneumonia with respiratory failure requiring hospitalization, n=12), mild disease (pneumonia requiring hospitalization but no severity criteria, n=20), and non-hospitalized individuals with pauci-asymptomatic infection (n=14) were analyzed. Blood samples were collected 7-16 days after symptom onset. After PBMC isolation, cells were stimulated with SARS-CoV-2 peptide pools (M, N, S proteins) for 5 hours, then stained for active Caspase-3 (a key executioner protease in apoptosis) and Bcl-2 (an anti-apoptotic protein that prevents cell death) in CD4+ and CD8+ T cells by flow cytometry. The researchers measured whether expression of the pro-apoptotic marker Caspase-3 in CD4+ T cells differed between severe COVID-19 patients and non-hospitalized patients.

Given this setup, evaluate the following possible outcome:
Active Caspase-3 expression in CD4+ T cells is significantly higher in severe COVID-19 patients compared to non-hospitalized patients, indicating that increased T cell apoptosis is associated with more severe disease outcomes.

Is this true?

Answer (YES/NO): YES